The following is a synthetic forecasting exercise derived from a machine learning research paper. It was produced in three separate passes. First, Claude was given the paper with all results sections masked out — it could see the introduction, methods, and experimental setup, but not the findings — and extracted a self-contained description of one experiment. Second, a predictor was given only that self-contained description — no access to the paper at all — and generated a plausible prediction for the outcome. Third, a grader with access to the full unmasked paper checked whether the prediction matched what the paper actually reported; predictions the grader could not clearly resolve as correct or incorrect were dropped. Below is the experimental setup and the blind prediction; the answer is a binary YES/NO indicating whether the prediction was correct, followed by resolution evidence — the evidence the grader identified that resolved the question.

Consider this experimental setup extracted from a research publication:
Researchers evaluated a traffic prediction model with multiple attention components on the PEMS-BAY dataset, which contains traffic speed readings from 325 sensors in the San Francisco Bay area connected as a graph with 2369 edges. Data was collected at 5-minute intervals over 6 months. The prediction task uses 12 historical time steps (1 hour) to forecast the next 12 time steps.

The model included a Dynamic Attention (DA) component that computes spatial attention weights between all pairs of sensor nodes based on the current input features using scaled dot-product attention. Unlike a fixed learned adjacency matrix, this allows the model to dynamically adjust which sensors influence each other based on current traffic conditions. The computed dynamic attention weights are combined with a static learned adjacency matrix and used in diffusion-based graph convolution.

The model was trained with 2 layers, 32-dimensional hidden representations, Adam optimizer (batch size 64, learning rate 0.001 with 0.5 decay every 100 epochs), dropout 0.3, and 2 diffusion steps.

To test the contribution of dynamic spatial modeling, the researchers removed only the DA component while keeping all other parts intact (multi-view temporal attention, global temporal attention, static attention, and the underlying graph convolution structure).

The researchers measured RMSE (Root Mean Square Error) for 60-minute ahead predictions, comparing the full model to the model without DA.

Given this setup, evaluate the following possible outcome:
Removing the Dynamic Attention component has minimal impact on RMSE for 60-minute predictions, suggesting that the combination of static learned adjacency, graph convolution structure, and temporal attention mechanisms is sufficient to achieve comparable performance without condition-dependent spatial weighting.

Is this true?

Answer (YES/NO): YES